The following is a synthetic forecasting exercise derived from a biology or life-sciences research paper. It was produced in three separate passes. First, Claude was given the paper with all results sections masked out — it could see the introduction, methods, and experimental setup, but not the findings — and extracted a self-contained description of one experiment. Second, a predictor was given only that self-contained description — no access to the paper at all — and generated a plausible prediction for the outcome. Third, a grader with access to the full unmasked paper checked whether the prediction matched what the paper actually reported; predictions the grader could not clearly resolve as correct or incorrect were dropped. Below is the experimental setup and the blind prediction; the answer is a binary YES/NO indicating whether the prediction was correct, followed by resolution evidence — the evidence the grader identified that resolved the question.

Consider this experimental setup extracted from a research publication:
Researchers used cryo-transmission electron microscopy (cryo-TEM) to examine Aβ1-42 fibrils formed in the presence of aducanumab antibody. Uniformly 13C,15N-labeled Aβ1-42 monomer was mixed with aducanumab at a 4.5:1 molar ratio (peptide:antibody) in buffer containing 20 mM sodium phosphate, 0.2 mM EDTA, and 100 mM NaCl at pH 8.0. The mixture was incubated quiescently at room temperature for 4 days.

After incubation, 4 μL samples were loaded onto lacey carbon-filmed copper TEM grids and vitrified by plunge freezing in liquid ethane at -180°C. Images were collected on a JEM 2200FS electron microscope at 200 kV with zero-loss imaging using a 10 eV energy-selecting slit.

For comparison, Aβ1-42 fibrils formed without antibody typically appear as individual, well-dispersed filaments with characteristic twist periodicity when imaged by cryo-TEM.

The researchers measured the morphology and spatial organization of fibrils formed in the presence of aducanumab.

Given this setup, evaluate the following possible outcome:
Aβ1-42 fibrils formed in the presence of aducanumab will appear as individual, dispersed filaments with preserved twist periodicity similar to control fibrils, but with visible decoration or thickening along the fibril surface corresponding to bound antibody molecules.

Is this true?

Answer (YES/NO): NO